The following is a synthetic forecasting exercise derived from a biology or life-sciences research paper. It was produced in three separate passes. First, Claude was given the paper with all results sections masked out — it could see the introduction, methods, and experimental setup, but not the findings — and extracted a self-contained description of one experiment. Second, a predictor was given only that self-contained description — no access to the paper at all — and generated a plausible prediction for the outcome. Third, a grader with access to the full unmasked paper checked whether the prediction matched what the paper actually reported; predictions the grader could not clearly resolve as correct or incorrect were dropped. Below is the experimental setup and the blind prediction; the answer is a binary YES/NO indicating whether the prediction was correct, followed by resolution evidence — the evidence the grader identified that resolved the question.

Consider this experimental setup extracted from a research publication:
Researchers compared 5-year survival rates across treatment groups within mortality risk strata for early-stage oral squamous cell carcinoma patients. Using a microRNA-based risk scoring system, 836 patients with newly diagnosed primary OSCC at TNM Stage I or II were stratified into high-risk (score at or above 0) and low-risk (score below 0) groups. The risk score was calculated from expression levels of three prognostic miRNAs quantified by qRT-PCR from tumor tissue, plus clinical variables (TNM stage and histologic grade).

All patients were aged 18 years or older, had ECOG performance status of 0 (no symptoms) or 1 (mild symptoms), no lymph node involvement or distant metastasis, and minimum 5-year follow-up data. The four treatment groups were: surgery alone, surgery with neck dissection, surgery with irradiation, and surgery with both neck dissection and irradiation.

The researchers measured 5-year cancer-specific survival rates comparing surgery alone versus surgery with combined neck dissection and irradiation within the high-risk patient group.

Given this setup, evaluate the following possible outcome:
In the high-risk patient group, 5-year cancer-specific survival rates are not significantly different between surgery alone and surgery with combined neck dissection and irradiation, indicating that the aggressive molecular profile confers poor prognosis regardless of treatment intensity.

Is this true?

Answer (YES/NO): NO